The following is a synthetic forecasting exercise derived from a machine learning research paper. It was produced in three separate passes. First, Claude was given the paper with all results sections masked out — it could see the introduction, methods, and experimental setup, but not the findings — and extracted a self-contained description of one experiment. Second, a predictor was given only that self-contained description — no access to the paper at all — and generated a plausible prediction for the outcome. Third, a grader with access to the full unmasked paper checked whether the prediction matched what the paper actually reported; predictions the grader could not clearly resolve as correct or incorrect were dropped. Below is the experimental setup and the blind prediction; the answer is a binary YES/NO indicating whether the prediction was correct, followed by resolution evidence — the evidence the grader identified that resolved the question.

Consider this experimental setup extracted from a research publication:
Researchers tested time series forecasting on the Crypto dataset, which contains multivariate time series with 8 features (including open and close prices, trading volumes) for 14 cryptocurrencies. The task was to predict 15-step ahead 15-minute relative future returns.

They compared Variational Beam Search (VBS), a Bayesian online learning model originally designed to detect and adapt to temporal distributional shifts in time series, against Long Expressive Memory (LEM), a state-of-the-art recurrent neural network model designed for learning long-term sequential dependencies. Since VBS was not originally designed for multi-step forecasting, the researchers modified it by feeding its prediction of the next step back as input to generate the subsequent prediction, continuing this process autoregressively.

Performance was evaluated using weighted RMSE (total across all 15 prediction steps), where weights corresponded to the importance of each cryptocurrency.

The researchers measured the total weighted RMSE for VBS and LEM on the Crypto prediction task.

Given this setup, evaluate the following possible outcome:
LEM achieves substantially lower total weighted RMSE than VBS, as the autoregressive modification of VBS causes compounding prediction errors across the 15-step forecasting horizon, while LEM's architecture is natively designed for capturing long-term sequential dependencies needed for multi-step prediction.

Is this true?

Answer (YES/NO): YES